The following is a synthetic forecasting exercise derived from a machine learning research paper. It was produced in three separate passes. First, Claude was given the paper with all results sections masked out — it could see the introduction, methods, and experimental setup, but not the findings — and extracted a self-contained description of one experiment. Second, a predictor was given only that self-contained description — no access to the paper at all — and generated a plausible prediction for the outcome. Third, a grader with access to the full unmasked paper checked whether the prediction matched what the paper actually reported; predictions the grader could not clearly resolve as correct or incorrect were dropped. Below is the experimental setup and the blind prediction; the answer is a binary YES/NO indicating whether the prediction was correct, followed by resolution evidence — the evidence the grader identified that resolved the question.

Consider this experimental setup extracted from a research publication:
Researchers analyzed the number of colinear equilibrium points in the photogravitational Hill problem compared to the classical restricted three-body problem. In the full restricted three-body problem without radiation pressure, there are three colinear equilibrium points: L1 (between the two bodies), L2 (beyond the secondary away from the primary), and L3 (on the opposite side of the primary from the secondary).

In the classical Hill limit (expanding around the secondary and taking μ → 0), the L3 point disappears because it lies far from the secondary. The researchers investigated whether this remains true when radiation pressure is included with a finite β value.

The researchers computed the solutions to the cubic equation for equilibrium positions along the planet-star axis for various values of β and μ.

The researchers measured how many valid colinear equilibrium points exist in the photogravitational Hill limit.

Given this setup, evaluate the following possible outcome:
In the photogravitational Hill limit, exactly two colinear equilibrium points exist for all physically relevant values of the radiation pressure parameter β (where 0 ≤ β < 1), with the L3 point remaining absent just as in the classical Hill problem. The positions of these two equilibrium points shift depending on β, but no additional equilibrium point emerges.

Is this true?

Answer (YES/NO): YES